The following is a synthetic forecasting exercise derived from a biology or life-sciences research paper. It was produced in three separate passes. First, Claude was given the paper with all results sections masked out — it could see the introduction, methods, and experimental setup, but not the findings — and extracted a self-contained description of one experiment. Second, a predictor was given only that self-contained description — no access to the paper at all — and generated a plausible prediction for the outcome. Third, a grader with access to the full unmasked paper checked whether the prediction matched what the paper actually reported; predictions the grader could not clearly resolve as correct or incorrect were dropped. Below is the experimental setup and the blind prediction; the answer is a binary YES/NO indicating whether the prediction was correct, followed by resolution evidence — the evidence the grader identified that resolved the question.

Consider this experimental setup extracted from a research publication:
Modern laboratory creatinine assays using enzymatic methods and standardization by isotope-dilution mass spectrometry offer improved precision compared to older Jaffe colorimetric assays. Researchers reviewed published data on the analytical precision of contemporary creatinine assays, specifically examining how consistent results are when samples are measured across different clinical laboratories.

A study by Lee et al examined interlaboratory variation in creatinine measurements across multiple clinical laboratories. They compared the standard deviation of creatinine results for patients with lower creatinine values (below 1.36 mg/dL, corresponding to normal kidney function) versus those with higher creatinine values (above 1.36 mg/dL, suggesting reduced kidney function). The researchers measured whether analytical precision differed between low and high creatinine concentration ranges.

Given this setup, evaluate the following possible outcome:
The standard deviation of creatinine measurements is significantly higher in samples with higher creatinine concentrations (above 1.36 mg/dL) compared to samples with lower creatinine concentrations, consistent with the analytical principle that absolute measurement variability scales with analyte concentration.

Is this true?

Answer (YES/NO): YES